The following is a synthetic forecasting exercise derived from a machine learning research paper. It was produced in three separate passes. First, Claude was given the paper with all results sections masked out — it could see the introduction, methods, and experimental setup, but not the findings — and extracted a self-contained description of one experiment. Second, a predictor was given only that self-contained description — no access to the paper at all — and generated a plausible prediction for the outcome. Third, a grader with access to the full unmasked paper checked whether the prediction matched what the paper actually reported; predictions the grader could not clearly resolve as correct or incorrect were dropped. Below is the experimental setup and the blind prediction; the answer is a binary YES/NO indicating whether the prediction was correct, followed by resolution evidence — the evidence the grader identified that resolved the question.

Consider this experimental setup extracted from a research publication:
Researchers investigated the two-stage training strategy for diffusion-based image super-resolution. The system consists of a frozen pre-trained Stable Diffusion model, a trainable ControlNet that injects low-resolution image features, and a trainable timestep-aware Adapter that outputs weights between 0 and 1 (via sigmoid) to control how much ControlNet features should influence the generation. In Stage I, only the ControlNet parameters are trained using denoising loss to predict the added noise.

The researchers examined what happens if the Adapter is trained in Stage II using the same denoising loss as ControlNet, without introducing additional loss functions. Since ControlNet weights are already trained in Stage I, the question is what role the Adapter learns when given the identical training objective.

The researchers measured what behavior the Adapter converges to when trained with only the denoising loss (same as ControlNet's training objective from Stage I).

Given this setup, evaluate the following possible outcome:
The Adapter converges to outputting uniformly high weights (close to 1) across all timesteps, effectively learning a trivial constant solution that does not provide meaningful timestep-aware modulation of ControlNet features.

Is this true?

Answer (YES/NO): YES